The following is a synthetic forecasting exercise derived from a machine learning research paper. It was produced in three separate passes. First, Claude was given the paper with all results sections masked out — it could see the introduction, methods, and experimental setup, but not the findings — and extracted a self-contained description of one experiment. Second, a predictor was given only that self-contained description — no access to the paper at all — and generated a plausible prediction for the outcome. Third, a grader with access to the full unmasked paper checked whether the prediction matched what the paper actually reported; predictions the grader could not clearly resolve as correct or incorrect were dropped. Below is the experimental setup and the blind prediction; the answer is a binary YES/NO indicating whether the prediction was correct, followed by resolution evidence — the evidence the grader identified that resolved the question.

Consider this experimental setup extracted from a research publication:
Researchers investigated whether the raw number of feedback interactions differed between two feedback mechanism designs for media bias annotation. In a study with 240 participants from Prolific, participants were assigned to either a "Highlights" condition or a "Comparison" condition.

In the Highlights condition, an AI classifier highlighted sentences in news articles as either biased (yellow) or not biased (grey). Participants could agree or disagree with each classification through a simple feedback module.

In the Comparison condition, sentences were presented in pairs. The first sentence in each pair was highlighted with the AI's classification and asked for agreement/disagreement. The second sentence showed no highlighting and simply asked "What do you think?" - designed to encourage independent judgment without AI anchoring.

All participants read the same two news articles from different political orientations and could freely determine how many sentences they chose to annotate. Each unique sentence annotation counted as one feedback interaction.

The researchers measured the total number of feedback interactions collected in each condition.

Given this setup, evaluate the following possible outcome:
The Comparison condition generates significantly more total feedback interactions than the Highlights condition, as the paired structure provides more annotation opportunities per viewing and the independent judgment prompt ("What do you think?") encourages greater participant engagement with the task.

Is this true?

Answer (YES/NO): NO